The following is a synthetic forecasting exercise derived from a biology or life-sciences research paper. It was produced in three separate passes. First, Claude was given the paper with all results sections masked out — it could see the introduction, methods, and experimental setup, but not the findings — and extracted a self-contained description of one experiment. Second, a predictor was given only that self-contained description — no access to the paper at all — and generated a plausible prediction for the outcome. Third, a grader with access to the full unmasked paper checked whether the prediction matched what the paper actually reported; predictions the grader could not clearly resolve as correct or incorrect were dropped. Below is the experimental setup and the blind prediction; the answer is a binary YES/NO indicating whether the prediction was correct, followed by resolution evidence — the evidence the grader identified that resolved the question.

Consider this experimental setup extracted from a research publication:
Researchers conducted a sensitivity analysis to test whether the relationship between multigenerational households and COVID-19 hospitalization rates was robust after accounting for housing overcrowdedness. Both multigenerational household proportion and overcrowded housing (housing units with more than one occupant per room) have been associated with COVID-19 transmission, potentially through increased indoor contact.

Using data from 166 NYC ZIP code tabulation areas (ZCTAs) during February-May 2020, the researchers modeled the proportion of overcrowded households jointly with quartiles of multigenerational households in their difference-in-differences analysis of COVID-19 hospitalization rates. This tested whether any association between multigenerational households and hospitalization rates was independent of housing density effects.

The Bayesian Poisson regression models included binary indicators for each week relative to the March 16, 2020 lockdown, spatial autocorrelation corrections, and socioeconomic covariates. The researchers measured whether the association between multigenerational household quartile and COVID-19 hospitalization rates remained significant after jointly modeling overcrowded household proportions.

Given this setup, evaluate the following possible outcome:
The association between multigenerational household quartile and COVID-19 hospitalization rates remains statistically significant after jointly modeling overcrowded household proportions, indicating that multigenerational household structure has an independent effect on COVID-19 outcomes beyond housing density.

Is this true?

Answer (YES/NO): YES